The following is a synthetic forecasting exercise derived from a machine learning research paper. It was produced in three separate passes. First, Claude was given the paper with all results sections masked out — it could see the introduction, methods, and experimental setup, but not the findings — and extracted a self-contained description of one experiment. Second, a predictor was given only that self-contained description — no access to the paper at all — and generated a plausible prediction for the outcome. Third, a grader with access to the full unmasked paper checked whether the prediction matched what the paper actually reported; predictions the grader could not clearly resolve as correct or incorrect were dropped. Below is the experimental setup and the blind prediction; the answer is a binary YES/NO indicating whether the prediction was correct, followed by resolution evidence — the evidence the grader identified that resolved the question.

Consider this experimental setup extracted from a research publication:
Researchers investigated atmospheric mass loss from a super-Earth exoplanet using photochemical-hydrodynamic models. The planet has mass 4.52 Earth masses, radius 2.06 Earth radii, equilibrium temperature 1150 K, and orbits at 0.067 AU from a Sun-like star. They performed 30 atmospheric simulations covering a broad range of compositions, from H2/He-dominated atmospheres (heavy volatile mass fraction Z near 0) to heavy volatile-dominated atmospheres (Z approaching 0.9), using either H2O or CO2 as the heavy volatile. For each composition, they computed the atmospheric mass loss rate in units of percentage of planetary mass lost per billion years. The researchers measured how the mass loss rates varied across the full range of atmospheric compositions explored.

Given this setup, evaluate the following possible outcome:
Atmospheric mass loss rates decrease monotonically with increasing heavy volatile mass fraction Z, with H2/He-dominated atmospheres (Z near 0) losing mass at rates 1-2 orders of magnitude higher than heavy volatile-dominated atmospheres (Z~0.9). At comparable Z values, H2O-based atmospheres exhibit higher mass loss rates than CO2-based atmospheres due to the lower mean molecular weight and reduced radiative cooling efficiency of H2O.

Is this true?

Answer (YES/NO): NO